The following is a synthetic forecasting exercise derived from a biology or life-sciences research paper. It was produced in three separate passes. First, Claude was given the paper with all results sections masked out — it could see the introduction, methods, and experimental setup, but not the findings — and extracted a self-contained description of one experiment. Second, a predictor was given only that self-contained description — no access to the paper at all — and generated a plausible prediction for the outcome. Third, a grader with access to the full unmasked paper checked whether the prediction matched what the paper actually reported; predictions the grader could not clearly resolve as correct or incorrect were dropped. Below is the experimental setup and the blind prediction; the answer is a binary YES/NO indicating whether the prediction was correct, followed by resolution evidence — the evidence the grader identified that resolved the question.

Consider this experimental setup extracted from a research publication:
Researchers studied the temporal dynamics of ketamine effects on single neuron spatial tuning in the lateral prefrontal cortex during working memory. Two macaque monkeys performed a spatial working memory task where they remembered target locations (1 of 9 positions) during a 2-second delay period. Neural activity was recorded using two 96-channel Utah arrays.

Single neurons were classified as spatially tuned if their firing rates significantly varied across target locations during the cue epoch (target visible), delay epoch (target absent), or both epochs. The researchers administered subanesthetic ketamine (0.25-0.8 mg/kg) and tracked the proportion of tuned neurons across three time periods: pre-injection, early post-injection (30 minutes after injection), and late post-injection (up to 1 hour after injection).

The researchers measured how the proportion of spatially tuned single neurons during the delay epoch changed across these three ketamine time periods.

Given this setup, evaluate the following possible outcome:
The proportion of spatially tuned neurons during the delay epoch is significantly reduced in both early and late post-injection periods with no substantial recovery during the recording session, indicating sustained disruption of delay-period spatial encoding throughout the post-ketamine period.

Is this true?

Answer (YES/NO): NO